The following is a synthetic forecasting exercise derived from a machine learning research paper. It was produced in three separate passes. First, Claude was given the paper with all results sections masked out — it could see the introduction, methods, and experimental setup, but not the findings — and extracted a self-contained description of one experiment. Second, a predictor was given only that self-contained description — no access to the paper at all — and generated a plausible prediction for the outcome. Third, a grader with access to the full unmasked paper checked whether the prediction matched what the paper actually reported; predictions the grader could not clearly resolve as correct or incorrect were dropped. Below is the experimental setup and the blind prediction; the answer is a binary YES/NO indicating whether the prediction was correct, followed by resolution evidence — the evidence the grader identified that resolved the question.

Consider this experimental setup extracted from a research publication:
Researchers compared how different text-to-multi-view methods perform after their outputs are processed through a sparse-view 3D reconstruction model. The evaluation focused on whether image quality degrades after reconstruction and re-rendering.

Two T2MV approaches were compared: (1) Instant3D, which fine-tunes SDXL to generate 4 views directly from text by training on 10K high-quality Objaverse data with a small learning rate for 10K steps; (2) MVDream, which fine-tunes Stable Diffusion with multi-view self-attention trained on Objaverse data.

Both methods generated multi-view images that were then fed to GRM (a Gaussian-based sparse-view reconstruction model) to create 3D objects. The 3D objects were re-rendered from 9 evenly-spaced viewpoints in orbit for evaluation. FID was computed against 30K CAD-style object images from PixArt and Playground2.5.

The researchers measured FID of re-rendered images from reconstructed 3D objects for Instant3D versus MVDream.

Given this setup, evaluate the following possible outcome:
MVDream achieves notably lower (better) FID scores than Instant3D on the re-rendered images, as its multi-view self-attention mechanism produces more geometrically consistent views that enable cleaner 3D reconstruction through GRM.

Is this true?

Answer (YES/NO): NO